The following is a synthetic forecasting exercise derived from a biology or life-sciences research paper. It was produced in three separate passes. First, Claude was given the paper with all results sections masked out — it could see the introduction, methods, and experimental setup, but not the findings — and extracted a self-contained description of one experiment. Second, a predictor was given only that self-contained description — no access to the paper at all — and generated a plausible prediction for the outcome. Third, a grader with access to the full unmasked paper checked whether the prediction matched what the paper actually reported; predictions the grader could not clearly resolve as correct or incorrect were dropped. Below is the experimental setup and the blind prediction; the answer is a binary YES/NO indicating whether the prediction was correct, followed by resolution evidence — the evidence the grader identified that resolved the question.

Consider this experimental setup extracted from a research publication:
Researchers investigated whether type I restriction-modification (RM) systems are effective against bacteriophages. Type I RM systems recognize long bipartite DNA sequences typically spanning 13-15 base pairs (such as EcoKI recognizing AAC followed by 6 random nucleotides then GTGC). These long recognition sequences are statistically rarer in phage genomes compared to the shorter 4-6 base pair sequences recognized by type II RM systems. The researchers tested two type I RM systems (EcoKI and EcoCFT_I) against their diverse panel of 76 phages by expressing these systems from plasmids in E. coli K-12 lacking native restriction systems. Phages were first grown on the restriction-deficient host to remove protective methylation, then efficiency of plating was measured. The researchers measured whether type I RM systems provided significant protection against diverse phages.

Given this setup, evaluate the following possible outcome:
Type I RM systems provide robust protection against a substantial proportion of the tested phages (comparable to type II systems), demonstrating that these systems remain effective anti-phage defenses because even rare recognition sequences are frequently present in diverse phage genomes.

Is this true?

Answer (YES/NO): NO